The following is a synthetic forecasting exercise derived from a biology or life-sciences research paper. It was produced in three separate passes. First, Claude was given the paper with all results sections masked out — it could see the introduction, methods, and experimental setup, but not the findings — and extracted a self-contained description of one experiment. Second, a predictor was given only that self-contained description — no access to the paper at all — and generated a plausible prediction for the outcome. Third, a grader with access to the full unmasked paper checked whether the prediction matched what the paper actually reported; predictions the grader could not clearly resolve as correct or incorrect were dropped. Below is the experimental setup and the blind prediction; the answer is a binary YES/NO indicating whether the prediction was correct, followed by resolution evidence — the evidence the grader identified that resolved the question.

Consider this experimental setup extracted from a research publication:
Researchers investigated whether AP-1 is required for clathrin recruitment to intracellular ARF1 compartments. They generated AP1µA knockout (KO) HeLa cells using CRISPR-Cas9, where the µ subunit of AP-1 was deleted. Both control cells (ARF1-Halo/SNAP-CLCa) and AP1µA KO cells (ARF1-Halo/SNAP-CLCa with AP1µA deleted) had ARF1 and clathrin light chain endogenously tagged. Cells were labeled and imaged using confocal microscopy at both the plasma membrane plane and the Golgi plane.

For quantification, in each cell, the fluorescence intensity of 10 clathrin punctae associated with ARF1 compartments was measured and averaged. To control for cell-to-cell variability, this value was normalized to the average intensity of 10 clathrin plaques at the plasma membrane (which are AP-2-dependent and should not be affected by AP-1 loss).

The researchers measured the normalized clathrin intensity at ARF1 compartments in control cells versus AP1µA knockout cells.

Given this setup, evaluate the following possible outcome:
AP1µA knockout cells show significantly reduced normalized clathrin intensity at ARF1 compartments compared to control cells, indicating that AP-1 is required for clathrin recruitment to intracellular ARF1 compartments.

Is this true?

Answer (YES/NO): YES